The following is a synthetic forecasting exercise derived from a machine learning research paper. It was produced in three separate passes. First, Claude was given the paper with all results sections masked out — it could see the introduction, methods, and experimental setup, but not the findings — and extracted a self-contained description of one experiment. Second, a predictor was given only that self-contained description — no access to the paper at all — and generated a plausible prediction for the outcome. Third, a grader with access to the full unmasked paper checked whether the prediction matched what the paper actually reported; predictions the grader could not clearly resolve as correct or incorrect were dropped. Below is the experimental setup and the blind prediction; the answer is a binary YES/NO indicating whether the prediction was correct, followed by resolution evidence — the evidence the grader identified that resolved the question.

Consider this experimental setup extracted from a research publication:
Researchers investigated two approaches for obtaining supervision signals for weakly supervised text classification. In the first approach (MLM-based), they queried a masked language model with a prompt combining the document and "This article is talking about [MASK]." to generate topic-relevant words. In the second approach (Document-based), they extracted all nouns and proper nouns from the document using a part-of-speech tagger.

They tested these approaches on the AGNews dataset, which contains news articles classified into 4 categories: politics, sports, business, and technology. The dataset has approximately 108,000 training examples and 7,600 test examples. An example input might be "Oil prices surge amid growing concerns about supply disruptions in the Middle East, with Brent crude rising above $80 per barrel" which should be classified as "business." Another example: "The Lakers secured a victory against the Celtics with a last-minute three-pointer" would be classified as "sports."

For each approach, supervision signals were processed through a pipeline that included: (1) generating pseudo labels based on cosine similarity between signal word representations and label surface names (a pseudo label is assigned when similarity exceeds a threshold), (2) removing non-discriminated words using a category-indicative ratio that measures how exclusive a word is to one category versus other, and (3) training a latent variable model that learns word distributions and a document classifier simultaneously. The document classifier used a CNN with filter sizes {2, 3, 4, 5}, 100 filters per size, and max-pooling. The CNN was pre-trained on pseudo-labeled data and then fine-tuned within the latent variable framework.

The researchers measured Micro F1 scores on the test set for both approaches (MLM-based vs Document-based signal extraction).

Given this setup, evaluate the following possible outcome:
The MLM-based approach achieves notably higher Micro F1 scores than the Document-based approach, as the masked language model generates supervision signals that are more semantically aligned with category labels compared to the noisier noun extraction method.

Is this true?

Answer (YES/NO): YES